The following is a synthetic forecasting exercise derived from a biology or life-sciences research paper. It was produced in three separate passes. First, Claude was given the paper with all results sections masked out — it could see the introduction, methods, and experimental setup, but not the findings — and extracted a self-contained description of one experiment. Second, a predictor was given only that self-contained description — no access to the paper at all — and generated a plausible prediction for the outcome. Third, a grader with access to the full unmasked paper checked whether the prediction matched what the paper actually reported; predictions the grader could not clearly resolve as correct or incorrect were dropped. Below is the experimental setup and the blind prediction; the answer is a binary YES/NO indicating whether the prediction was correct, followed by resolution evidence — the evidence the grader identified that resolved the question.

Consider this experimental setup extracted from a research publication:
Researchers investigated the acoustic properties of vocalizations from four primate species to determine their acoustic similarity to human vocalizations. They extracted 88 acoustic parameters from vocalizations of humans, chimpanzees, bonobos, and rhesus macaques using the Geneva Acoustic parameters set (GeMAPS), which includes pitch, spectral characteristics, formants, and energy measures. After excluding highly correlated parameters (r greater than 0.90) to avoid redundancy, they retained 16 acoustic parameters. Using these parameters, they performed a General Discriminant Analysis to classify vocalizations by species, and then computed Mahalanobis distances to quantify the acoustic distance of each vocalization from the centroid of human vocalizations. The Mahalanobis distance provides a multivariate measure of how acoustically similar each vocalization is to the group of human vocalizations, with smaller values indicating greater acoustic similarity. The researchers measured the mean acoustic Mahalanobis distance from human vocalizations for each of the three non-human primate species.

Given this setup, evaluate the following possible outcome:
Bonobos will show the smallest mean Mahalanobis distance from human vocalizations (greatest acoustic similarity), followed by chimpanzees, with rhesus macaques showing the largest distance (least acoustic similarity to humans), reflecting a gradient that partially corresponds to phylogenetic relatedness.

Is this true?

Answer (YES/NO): NO